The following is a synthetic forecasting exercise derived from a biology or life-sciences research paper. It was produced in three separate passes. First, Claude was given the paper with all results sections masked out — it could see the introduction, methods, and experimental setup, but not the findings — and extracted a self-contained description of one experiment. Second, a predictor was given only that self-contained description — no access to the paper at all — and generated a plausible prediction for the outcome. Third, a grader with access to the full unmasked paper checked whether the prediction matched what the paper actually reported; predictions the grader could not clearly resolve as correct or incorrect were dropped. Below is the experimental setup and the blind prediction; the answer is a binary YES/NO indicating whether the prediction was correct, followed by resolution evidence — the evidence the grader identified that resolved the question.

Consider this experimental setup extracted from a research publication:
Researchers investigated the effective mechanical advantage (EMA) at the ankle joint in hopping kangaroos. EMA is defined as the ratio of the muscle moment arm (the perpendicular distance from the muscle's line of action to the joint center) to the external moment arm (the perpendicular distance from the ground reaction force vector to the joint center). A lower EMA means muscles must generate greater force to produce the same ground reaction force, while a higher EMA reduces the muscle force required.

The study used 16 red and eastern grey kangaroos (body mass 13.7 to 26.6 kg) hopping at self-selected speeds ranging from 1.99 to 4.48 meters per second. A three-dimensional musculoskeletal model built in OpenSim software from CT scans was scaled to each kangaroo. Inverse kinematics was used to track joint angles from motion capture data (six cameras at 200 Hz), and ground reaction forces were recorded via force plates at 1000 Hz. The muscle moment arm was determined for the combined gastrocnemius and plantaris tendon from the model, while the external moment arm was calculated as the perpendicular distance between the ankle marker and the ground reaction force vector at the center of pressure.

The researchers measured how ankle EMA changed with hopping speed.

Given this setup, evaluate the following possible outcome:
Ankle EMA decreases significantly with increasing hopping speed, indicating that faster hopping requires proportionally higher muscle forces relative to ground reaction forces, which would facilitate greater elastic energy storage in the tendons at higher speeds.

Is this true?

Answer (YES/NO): NO